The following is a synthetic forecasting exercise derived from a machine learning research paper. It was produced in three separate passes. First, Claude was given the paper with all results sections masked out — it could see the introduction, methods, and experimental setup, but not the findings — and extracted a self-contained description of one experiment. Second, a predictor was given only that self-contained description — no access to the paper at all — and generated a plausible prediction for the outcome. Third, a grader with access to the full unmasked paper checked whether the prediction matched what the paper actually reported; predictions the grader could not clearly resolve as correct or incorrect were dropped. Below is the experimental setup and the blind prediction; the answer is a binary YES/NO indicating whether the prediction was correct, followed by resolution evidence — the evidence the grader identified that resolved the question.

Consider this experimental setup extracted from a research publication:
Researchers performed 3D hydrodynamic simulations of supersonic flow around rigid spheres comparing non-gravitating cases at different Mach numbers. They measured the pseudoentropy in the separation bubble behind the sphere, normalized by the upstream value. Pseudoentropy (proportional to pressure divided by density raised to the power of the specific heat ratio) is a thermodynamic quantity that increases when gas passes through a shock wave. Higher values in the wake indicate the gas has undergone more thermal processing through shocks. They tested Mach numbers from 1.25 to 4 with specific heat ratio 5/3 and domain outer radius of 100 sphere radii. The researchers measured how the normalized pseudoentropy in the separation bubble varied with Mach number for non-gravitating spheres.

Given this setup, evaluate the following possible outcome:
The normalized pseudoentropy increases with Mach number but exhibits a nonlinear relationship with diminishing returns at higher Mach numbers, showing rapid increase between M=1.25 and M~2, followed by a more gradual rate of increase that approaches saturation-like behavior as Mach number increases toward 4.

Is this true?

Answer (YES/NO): NO